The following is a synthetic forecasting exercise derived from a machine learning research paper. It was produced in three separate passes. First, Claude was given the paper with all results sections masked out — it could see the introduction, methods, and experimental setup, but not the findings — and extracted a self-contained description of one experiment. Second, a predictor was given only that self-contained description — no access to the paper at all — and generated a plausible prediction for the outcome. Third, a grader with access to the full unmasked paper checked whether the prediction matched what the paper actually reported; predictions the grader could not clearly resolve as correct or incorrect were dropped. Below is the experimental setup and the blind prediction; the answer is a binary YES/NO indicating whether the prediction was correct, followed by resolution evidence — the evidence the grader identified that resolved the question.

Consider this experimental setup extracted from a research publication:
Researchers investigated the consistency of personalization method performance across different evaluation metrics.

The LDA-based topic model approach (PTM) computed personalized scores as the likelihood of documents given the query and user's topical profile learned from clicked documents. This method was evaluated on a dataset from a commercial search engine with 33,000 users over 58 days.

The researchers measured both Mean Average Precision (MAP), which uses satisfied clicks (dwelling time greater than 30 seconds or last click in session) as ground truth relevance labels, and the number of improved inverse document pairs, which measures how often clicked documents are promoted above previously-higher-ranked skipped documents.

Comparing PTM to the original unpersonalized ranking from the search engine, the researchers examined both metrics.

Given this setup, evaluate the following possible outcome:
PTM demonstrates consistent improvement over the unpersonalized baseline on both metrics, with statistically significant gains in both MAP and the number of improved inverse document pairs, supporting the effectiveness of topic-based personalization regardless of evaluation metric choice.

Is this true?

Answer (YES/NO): NO